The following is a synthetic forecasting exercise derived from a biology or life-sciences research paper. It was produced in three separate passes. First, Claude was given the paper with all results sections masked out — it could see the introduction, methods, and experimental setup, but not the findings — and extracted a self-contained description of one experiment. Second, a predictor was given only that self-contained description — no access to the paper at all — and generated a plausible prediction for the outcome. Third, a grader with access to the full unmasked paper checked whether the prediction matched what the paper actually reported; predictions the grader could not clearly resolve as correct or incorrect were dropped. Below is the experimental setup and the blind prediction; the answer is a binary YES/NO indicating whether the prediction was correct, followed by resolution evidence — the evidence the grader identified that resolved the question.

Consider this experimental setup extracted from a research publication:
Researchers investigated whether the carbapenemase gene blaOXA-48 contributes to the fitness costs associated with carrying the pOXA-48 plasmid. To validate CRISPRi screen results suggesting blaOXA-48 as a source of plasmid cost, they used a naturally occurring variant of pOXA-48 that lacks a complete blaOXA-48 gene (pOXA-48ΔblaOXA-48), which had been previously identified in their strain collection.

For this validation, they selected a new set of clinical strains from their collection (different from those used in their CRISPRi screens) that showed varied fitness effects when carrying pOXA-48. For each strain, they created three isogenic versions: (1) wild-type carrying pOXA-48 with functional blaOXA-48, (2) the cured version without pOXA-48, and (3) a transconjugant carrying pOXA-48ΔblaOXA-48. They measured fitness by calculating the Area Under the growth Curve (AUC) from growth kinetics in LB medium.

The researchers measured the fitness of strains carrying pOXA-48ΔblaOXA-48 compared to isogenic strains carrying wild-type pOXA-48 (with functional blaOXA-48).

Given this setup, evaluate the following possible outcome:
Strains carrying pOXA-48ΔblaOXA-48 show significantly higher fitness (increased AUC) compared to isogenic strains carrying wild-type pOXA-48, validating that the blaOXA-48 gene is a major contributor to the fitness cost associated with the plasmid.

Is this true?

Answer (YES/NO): YES